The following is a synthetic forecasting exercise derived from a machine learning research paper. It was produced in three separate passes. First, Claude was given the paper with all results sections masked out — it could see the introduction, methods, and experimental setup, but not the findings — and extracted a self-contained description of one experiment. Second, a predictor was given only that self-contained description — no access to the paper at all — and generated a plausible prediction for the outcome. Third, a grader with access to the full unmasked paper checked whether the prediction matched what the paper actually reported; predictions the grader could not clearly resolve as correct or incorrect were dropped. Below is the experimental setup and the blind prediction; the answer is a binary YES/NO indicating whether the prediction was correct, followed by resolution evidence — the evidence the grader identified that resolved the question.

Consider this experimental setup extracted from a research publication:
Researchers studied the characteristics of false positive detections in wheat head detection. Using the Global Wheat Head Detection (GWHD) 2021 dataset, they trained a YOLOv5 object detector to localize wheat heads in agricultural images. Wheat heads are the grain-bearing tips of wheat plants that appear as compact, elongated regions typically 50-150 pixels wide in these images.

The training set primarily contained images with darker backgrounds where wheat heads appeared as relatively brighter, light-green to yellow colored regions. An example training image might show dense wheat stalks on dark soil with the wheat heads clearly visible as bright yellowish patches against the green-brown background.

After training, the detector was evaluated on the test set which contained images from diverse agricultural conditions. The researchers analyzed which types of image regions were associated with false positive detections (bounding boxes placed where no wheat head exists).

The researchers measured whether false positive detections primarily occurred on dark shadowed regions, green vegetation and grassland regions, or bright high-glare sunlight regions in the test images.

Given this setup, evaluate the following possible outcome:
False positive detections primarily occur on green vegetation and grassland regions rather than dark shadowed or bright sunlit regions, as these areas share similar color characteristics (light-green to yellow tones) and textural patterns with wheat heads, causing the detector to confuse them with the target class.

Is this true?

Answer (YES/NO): NO